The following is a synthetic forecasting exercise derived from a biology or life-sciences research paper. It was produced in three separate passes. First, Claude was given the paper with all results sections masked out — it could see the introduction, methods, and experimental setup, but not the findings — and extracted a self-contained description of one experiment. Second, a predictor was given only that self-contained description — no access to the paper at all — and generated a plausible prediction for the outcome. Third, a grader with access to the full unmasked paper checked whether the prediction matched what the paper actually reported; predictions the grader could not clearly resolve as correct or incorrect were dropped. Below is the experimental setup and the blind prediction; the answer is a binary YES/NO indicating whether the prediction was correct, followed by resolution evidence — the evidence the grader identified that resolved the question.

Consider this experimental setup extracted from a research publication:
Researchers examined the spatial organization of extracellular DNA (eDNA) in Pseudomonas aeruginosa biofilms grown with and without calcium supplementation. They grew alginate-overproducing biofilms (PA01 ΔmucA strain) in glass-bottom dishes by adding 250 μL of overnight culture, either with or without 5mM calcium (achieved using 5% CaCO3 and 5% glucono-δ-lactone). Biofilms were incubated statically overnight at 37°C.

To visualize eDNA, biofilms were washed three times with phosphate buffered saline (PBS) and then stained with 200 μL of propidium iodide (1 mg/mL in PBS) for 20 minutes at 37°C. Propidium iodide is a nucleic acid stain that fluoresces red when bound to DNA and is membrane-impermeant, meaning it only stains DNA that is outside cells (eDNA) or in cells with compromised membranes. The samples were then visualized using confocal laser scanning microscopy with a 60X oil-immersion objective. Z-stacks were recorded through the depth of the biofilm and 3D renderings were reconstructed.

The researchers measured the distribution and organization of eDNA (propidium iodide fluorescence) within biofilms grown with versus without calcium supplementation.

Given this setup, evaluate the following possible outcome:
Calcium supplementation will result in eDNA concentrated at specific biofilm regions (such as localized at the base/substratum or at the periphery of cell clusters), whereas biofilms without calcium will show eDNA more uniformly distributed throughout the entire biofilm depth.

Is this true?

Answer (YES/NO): NO